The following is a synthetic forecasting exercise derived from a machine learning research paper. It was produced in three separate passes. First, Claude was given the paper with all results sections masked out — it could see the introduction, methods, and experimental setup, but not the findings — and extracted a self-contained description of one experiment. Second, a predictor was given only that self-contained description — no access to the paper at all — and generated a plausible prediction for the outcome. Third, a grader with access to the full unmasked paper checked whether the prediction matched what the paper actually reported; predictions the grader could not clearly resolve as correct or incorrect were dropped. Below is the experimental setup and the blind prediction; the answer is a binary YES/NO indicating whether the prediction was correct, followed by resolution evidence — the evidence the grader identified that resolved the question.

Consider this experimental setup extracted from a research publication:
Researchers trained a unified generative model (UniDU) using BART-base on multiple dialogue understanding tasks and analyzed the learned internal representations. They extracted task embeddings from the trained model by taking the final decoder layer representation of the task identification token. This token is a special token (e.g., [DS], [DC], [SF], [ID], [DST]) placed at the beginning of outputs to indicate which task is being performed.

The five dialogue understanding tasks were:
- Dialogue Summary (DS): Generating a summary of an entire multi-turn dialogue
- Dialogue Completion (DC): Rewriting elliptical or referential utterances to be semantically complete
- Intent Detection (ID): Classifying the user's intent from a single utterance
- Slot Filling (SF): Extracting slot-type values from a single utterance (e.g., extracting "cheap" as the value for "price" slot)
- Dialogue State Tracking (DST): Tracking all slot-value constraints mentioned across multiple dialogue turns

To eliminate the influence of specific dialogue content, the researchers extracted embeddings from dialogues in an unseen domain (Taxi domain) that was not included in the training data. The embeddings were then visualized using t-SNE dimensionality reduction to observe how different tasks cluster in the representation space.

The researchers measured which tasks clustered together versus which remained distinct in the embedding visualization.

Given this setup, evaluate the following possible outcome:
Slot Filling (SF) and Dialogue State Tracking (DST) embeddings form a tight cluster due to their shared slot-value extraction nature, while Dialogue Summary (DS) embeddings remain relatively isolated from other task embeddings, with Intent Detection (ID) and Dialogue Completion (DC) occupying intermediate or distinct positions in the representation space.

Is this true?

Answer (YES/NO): NO